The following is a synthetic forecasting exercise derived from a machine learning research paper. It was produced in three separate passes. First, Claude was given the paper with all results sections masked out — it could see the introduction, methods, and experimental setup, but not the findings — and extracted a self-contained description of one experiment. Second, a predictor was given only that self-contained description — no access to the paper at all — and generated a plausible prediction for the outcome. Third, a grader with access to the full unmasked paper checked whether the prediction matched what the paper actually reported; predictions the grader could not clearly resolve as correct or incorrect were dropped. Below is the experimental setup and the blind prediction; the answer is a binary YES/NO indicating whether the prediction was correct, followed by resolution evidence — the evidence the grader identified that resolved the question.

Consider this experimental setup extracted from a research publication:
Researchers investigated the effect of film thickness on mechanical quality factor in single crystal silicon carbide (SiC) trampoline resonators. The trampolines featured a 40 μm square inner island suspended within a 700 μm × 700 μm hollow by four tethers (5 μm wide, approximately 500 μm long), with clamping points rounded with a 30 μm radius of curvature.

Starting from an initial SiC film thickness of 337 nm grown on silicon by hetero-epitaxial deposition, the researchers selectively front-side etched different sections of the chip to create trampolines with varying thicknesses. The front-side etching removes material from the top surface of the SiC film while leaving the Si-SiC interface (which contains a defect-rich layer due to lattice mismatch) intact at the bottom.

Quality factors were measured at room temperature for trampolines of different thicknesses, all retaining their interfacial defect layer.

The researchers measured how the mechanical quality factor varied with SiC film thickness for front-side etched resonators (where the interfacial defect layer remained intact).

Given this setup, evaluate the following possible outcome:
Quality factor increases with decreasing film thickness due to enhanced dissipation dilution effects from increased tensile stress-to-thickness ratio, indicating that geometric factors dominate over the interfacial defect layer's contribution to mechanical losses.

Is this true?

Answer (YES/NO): NO